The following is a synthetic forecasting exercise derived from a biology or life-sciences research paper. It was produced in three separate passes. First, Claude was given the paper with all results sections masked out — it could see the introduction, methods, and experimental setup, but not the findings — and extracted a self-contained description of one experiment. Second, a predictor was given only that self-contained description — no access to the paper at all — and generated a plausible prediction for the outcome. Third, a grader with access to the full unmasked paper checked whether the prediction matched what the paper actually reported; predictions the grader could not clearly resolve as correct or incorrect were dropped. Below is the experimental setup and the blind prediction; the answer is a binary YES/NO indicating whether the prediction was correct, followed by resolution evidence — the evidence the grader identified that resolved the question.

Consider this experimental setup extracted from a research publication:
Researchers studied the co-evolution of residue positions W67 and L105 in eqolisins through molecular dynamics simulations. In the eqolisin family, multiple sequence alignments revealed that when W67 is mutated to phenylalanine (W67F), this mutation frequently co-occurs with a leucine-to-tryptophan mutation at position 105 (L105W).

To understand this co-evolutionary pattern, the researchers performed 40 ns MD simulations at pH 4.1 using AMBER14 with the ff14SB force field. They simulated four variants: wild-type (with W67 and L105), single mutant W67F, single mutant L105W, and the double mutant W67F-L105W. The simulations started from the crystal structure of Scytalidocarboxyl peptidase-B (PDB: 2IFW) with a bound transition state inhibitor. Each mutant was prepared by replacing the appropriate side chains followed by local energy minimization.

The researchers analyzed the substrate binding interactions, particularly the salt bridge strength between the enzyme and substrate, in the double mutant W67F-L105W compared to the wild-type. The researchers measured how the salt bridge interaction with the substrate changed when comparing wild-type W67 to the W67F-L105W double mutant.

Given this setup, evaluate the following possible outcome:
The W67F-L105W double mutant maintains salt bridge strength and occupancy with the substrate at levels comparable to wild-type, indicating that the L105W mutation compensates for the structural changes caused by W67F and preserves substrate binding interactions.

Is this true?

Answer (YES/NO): NO